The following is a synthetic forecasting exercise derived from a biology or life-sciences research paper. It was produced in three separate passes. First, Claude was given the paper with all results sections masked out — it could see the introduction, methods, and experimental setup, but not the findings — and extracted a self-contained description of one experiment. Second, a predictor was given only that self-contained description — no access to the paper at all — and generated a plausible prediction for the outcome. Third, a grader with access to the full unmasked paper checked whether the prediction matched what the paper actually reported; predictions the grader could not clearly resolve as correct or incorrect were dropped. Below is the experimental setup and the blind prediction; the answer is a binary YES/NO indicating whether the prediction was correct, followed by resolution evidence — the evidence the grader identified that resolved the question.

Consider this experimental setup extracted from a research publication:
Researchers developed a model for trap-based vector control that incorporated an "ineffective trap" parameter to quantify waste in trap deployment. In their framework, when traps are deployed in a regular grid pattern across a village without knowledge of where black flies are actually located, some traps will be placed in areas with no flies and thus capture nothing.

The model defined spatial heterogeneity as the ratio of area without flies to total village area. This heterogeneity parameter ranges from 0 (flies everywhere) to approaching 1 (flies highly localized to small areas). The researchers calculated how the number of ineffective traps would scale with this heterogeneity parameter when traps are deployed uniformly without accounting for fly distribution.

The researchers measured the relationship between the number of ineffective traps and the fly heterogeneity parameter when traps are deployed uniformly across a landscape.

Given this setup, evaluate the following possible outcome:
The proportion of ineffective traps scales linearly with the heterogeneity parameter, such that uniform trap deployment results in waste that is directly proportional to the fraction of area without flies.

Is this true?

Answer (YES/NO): YES